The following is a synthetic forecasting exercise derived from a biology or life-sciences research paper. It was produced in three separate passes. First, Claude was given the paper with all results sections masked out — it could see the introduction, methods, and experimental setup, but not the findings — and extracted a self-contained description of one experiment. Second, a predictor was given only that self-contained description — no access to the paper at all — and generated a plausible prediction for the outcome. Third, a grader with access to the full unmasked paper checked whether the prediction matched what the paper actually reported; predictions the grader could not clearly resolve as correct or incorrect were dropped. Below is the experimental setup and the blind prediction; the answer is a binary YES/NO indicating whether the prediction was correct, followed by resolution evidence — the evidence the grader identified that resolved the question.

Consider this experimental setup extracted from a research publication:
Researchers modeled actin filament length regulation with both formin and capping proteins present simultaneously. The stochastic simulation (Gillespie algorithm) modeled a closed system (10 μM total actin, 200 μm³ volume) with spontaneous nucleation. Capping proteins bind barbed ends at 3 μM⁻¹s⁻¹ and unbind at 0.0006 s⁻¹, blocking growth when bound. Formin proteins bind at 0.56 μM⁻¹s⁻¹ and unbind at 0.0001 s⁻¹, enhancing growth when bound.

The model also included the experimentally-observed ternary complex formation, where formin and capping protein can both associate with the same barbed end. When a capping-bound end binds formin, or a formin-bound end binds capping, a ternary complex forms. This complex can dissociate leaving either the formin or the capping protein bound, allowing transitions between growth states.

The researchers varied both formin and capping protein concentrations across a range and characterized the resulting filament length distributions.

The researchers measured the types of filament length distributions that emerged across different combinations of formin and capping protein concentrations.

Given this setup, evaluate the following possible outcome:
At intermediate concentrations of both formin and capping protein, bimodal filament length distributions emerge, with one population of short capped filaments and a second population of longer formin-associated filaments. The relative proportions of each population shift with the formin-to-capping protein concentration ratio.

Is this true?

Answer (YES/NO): YES